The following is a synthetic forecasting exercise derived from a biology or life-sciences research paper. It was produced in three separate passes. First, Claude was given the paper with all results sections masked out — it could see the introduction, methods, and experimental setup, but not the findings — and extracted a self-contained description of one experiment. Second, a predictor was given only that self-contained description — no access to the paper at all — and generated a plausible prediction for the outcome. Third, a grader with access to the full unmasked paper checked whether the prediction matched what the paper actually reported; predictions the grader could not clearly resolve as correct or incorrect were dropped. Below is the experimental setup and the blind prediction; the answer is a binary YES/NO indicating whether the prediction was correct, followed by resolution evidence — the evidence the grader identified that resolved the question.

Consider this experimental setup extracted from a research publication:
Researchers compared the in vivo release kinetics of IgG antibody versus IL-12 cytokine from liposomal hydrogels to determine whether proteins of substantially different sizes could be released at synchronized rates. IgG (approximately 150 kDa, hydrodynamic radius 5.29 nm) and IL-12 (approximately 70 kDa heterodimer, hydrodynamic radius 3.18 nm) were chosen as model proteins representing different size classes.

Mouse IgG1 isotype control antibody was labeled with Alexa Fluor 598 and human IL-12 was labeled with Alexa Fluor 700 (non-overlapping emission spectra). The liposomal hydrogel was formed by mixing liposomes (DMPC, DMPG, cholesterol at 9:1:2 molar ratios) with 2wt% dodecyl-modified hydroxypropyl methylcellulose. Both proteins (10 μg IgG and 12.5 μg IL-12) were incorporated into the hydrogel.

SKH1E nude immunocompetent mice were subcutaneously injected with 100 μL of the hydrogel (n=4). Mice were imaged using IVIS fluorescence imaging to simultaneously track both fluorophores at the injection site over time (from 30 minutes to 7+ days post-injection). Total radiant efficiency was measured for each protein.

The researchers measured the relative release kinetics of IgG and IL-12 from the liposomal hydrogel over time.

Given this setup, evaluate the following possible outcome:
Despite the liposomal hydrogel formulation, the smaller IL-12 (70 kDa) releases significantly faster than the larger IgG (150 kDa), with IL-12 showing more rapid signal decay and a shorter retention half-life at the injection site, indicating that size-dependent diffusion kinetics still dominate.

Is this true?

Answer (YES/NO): NO